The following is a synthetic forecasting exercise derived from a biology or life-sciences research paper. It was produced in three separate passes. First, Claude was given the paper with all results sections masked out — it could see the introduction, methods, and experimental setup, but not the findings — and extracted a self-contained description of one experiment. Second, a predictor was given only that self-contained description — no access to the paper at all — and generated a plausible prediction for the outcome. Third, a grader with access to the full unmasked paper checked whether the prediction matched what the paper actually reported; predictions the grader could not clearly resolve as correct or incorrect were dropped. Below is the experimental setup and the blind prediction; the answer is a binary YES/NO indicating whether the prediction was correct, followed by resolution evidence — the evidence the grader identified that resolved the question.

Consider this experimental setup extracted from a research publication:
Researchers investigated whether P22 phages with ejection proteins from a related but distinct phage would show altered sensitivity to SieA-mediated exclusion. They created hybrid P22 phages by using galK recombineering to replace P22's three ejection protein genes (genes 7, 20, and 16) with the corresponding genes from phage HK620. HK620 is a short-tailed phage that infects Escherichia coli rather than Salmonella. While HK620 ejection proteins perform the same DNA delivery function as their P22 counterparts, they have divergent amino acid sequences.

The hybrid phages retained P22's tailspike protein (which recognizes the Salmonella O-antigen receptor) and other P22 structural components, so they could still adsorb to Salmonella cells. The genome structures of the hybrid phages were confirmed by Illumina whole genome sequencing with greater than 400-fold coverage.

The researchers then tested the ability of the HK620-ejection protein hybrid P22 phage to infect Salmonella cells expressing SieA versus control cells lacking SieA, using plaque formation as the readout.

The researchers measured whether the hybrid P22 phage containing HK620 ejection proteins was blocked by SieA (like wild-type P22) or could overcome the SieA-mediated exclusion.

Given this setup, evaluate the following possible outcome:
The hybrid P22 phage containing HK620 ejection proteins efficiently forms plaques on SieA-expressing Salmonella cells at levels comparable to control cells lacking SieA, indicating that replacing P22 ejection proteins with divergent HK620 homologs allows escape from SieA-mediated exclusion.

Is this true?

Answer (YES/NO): NO